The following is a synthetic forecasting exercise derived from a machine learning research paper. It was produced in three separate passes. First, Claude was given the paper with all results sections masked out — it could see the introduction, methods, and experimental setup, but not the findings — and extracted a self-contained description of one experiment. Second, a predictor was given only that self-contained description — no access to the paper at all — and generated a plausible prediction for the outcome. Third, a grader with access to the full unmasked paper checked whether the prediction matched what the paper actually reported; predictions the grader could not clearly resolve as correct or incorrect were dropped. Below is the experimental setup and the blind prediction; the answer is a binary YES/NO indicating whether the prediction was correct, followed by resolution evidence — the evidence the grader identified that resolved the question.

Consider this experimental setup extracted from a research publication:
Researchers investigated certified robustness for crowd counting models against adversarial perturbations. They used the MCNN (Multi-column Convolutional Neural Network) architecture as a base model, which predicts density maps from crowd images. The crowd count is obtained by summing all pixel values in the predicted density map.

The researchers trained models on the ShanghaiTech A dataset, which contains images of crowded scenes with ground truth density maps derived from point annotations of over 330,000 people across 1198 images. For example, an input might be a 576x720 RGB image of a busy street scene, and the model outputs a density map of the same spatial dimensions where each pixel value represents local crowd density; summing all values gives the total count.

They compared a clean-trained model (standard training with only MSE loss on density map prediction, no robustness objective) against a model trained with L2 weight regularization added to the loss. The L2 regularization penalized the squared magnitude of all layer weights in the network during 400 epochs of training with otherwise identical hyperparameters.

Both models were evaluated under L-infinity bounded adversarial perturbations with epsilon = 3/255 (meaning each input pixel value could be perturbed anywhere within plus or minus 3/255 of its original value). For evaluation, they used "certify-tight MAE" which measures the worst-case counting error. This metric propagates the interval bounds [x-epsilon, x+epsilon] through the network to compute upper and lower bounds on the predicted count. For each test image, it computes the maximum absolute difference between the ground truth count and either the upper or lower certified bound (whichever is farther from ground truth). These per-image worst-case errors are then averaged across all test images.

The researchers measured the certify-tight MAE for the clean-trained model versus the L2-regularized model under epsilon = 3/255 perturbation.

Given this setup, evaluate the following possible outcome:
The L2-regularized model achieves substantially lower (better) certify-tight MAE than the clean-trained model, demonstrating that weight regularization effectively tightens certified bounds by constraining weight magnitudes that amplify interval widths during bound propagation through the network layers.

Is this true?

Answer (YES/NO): YES